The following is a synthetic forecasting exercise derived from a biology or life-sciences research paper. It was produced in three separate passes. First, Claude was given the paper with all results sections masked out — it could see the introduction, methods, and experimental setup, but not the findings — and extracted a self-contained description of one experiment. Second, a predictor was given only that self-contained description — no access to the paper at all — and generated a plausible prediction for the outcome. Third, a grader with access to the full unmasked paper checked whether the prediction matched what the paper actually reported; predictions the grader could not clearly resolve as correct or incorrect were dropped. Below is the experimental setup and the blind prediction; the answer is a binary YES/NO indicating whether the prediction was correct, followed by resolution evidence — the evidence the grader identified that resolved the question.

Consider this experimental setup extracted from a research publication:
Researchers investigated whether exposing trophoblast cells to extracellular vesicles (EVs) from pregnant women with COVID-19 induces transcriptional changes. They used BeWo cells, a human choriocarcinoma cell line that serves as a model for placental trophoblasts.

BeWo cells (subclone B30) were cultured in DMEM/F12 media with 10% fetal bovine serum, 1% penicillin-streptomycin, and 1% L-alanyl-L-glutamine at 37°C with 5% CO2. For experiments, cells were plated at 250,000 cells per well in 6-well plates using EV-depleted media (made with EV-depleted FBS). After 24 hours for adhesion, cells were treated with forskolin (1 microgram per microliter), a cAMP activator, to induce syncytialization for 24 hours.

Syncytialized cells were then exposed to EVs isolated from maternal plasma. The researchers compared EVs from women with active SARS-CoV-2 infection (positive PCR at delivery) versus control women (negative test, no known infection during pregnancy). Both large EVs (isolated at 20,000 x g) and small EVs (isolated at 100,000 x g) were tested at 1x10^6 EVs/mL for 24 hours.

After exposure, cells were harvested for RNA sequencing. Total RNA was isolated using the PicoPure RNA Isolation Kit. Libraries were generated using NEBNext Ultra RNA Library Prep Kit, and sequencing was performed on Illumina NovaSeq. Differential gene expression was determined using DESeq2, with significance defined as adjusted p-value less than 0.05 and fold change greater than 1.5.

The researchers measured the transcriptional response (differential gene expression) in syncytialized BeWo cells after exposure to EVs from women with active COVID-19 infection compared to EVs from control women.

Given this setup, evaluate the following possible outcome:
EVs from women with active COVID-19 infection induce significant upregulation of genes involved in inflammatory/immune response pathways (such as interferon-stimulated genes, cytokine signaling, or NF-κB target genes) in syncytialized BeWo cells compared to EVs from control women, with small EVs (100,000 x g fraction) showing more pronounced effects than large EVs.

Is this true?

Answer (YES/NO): NO